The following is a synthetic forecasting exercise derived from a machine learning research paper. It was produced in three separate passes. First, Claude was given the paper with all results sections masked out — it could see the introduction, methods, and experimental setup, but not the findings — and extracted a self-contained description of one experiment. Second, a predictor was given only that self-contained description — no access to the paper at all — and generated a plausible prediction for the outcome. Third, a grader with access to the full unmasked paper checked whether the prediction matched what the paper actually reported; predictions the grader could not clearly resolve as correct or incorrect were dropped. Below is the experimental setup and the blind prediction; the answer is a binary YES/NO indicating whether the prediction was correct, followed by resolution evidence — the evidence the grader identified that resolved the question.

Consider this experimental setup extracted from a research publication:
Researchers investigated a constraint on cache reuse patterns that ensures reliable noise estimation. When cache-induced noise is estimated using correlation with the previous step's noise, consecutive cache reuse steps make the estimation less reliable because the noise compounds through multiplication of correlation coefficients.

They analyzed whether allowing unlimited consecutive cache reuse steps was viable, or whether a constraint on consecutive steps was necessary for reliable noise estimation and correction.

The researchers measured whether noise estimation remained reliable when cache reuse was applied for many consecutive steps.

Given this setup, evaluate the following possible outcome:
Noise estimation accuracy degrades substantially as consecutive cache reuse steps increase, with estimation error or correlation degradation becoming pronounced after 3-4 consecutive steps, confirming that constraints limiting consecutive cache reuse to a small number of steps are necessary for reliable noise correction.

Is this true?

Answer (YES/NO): NO